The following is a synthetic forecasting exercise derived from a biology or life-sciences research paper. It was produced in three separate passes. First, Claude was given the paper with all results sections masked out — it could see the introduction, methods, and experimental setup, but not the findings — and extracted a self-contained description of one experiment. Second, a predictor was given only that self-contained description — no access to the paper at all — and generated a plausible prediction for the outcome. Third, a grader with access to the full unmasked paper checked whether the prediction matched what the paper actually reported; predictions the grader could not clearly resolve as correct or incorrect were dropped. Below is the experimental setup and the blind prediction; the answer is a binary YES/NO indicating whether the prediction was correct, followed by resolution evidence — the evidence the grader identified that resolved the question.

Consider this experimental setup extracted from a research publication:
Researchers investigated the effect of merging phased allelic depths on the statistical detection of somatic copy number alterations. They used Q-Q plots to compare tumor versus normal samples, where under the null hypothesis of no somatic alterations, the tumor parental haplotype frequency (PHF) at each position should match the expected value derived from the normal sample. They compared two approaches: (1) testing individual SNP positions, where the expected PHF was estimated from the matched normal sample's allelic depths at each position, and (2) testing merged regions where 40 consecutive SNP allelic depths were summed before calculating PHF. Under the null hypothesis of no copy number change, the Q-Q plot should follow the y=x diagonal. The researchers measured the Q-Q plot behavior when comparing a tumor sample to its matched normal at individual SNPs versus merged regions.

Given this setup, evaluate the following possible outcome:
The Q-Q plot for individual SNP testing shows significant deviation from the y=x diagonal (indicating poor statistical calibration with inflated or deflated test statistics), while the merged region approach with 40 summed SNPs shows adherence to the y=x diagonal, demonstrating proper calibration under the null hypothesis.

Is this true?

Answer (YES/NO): NO